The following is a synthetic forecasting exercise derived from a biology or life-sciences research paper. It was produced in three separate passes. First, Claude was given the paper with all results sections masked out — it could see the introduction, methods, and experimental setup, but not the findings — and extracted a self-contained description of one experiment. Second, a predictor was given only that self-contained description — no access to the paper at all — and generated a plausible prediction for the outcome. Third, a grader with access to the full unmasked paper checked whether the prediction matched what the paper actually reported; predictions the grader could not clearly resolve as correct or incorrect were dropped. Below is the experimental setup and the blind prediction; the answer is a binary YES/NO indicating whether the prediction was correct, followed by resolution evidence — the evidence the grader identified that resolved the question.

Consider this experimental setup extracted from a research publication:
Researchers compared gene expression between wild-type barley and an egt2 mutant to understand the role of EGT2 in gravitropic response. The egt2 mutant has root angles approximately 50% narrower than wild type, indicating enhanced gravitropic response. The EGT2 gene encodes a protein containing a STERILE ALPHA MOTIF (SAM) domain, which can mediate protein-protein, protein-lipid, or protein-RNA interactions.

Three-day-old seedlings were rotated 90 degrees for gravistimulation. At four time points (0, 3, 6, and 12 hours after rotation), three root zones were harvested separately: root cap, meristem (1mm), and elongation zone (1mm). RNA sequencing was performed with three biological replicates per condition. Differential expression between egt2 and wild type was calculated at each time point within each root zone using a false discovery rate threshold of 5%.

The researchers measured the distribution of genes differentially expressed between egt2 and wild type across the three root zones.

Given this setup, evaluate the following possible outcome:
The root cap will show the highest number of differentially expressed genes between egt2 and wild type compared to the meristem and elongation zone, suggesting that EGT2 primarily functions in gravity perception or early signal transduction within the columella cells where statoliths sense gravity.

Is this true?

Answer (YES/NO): NO